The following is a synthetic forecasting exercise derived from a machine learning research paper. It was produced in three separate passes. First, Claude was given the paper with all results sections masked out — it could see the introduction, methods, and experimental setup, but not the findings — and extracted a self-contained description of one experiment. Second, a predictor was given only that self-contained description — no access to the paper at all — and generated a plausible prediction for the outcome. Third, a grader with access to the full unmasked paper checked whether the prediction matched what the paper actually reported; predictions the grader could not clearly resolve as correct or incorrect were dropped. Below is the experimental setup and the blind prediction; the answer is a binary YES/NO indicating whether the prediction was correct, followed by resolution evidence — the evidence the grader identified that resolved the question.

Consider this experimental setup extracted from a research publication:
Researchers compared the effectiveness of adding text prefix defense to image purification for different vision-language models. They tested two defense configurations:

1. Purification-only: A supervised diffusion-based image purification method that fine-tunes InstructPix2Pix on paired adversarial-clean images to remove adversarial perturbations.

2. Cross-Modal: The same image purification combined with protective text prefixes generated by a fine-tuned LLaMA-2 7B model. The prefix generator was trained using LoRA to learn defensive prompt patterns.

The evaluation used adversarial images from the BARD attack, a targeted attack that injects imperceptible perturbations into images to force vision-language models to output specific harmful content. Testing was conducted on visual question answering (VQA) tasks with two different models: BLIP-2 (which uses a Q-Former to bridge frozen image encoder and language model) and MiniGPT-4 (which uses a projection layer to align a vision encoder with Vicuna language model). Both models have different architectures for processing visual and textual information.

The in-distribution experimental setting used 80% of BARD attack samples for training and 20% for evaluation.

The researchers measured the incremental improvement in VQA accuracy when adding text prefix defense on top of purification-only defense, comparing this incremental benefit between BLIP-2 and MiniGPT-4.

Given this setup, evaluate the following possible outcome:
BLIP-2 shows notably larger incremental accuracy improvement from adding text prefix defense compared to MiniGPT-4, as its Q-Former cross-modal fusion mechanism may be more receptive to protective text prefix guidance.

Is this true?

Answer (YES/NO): YES